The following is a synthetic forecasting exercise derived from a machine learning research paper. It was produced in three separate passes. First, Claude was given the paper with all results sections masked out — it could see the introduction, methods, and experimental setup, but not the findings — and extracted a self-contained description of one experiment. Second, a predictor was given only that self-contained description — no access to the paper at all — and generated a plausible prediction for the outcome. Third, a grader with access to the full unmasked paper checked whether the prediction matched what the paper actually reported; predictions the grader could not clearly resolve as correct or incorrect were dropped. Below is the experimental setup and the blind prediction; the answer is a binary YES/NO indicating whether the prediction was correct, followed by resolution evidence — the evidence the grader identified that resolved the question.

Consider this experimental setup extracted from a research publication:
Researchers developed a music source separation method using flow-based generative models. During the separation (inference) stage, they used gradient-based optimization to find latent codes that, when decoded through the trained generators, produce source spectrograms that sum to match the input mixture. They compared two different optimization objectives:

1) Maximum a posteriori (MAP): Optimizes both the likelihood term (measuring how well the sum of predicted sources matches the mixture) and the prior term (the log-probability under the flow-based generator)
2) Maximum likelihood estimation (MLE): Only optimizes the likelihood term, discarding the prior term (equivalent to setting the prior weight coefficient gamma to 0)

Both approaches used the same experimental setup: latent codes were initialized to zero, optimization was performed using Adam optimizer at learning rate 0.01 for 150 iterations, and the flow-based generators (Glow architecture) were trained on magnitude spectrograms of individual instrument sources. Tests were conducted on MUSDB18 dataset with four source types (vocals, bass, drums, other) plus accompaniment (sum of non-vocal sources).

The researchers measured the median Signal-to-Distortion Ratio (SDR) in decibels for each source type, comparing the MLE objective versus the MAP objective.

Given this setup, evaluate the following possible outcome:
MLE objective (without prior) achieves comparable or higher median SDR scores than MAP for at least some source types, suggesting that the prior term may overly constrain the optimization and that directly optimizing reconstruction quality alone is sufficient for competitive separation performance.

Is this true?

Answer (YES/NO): YES